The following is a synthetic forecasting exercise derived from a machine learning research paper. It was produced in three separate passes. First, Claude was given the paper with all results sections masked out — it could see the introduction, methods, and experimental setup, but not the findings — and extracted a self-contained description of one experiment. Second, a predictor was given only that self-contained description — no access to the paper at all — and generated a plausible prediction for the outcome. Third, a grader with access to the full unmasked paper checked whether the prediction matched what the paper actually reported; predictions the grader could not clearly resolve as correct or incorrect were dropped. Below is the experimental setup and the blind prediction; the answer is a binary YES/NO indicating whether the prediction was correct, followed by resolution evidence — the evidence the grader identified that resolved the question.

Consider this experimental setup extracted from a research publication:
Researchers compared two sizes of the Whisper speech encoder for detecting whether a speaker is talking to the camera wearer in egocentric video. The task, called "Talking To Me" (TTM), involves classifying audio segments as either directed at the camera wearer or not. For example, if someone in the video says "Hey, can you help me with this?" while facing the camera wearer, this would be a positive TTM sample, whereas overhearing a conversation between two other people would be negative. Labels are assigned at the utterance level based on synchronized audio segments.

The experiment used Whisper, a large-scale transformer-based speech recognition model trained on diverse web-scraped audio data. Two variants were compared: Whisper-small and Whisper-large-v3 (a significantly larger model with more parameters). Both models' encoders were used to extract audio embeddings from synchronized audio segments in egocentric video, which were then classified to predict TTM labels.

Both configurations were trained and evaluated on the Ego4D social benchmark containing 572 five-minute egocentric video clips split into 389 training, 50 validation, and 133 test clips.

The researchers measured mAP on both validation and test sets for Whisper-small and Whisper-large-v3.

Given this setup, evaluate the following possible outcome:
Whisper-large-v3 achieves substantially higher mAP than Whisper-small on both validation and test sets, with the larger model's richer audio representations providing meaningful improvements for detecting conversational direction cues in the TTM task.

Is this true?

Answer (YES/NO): NO